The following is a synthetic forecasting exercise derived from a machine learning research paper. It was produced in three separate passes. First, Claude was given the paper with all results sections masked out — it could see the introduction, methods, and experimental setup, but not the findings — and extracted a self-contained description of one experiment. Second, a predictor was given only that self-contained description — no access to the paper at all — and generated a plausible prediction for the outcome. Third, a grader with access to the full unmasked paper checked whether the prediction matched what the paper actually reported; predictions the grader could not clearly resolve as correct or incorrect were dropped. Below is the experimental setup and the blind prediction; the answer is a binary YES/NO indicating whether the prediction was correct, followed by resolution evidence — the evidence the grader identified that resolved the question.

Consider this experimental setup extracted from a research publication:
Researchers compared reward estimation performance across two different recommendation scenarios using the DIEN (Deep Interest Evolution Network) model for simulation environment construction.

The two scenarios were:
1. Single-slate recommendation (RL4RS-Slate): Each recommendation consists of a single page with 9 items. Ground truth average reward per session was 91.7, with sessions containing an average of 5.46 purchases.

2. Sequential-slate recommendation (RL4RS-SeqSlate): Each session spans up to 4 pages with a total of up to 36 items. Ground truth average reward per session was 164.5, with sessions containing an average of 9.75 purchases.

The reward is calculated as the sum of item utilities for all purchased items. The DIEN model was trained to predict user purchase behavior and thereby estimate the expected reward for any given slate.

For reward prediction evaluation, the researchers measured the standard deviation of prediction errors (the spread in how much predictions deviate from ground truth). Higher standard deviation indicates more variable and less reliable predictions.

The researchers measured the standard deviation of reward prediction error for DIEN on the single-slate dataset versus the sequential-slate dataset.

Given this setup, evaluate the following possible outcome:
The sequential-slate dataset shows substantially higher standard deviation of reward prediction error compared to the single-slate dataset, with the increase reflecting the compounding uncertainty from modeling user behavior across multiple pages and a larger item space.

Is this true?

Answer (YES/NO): YES